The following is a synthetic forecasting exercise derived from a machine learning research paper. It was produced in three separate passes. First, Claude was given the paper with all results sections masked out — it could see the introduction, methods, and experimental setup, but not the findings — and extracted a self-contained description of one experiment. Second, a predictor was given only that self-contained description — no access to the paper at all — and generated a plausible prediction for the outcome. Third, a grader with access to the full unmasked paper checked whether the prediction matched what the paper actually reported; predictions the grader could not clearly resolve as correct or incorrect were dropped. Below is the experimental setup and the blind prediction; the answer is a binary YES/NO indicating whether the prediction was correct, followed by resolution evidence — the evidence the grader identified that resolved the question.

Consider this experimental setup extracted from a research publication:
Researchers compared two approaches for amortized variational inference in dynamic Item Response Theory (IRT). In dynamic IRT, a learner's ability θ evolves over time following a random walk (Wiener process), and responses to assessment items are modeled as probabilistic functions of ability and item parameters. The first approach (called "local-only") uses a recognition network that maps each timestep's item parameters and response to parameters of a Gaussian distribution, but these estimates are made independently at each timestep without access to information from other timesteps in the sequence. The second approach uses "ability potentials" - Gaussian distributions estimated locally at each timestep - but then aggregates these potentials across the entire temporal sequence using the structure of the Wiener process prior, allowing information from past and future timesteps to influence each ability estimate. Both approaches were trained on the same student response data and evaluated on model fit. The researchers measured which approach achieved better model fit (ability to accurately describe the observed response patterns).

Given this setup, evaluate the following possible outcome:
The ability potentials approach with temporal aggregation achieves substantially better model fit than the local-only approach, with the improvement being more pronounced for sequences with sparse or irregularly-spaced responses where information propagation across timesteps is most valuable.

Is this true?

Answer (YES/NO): NO